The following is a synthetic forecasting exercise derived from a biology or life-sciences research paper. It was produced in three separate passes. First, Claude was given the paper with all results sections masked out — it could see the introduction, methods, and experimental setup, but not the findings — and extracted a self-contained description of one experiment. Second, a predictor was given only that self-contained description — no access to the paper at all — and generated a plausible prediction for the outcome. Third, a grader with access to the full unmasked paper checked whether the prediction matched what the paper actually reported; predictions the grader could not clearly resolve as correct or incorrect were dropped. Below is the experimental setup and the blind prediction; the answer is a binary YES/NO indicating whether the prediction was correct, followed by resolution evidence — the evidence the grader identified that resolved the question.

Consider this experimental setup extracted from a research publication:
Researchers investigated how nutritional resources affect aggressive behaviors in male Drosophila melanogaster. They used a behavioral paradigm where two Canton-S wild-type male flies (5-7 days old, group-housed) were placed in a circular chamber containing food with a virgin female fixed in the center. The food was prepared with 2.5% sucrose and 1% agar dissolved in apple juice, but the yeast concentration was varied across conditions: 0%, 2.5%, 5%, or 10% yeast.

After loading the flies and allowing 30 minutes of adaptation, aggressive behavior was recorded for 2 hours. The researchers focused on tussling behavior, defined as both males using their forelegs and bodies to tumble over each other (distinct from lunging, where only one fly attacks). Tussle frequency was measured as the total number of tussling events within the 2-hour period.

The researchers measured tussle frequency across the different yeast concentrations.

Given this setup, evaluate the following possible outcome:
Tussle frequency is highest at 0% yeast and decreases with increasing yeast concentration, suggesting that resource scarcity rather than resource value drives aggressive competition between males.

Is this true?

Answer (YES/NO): NO